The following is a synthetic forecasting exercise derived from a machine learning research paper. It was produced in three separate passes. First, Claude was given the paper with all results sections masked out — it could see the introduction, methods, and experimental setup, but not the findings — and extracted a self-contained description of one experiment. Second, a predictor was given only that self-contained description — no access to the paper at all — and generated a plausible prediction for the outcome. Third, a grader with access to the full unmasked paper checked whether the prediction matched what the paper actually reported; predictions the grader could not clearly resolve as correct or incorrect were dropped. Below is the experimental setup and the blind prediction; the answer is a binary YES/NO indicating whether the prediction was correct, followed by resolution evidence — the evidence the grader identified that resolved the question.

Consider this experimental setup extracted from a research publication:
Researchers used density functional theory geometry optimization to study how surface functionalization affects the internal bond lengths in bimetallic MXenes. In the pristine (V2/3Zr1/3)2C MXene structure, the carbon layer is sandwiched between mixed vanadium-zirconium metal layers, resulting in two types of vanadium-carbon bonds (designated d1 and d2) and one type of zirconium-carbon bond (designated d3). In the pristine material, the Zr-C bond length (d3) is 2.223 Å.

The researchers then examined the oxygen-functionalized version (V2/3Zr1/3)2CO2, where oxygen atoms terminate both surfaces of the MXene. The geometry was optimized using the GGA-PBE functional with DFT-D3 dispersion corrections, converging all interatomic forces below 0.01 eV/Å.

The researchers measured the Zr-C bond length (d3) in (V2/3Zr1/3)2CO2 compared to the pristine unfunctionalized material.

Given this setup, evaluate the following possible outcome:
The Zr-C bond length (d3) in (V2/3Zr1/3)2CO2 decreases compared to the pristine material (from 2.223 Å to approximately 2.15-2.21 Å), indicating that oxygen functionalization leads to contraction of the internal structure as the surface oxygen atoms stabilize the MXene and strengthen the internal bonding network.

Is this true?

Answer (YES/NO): NO